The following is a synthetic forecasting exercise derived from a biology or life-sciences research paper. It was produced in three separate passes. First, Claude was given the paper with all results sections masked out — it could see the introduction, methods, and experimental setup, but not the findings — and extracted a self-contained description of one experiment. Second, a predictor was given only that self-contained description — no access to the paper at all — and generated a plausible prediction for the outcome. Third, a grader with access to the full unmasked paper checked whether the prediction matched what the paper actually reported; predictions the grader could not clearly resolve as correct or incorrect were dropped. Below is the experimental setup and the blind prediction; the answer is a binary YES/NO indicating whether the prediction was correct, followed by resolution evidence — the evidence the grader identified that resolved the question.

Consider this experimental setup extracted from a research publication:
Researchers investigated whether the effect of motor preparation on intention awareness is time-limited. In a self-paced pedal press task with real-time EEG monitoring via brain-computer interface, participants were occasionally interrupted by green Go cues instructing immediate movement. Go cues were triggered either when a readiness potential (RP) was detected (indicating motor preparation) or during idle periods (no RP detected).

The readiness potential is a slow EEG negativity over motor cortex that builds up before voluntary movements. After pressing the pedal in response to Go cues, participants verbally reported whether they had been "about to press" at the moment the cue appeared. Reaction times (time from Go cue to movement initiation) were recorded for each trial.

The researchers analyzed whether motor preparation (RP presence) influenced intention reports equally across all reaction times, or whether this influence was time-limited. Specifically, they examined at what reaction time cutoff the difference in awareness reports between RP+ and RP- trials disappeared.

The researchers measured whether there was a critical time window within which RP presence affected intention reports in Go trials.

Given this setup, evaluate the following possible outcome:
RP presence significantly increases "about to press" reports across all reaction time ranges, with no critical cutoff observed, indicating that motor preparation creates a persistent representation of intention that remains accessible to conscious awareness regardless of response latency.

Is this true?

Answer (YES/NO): NO